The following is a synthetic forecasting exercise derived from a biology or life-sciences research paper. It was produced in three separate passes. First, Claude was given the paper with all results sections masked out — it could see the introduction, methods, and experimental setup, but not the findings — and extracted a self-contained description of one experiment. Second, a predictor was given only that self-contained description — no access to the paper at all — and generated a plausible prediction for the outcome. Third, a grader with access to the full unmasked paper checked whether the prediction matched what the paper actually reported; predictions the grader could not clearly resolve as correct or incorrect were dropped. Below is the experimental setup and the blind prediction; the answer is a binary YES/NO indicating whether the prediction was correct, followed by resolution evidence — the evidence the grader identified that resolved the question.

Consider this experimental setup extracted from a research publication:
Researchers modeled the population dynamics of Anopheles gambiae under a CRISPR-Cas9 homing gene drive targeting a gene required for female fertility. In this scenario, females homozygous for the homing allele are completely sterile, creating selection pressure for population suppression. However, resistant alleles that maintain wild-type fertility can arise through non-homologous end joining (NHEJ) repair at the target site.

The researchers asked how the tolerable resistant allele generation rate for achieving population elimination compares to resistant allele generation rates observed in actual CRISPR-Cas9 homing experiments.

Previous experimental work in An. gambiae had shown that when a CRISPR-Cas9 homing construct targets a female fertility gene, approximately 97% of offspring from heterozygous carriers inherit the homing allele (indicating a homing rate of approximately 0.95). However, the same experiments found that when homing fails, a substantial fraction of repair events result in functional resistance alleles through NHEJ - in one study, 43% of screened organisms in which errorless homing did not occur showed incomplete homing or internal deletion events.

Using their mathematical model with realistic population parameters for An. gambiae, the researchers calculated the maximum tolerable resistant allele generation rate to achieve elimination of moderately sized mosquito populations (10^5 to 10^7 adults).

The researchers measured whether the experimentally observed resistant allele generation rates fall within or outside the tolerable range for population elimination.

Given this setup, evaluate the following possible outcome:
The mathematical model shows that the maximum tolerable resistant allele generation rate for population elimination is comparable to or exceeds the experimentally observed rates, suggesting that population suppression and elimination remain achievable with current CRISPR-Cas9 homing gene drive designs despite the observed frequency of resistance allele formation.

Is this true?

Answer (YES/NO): NO